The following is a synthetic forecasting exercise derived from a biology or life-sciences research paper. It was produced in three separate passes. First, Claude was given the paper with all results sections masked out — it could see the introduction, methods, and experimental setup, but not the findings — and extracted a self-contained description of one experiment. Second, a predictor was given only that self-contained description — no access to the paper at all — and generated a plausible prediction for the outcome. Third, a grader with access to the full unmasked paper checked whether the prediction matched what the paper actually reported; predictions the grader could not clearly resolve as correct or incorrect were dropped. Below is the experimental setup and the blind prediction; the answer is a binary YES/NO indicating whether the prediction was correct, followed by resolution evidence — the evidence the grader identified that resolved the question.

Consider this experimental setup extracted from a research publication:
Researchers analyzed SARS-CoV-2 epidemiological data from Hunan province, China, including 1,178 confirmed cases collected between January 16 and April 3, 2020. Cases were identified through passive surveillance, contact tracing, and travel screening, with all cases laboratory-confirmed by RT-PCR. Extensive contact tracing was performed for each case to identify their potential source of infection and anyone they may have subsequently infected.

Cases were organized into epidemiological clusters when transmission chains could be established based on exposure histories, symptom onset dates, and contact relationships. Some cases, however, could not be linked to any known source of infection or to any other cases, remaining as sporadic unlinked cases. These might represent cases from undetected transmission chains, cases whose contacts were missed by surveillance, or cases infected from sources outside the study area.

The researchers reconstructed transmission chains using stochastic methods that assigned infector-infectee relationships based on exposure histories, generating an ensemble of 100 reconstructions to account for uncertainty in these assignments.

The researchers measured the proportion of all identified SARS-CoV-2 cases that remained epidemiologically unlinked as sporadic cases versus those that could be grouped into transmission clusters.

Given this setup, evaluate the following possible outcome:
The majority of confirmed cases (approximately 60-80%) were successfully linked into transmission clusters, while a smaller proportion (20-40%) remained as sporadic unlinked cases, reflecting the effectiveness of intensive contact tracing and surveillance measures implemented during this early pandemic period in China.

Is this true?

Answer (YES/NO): YES